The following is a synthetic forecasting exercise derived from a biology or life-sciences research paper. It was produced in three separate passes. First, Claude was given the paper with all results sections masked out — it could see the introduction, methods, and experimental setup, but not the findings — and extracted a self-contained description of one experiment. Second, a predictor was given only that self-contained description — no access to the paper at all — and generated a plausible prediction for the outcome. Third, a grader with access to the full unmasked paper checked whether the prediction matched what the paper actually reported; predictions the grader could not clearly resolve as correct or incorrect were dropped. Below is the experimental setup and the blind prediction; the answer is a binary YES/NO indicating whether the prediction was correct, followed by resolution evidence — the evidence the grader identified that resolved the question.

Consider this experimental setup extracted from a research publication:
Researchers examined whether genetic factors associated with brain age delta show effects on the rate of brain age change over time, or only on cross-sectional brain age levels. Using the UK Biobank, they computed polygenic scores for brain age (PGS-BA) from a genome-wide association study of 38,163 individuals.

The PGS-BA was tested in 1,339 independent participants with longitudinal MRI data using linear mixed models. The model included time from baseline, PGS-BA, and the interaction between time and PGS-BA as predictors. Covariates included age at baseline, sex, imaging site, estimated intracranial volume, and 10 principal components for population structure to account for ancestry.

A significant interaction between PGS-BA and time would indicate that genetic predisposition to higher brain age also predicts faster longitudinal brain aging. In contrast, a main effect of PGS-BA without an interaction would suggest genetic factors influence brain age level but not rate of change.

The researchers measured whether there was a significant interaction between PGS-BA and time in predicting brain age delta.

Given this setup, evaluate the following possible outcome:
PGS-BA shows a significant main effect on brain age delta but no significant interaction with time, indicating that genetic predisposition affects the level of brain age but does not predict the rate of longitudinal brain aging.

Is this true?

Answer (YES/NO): NO